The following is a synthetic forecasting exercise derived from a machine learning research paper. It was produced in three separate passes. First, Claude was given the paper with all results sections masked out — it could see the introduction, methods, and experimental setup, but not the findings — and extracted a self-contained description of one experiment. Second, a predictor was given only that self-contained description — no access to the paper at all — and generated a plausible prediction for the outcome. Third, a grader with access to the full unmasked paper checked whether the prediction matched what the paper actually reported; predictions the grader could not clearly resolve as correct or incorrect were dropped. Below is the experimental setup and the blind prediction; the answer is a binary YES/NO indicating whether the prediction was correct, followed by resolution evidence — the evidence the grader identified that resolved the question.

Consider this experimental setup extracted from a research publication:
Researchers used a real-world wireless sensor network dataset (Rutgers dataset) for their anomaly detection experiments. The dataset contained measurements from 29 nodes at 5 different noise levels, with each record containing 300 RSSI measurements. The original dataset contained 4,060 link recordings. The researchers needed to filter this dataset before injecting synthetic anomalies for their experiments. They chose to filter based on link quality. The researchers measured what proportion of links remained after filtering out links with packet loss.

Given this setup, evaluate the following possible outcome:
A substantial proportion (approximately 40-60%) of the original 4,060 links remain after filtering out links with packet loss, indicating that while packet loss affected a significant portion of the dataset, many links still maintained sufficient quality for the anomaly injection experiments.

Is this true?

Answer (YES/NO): YES